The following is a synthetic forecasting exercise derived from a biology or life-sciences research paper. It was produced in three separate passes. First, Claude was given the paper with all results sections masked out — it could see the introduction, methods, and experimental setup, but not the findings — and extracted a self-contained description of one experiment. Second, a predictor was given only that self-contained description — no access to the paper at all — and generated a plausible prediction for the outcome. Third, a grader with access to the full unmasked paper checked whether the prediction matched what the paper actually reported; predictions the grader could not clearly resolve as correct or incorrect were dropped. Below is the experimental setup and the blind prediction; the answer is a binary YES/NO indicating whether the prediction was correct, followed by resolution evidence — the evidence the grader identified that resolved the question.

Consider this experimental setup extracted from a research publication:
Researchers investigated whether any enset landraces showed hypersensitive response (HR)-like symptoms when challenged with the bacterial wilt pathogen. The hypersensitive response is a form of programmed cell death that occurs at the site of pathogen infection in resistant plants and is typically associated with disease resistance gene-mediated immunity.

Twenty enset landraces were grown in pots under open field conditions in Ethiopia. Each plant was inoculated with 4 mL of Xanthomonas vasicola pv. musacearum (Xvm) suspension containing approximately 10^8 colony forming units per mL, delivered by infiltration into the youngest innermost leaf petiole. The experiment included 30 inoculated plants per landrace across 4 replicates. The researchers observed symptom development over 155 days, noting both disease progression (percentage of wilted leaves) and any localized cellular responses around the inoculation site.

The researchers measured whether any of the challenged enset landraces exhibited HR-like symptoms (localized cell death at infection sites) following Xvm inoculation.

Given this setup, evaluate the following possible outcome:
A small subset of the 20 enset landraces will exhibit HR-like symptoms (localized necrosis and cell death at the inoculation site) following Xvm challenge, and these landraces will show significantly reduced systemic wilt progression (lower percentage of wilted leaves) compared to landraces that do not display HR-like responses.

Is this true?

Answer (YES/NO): NO